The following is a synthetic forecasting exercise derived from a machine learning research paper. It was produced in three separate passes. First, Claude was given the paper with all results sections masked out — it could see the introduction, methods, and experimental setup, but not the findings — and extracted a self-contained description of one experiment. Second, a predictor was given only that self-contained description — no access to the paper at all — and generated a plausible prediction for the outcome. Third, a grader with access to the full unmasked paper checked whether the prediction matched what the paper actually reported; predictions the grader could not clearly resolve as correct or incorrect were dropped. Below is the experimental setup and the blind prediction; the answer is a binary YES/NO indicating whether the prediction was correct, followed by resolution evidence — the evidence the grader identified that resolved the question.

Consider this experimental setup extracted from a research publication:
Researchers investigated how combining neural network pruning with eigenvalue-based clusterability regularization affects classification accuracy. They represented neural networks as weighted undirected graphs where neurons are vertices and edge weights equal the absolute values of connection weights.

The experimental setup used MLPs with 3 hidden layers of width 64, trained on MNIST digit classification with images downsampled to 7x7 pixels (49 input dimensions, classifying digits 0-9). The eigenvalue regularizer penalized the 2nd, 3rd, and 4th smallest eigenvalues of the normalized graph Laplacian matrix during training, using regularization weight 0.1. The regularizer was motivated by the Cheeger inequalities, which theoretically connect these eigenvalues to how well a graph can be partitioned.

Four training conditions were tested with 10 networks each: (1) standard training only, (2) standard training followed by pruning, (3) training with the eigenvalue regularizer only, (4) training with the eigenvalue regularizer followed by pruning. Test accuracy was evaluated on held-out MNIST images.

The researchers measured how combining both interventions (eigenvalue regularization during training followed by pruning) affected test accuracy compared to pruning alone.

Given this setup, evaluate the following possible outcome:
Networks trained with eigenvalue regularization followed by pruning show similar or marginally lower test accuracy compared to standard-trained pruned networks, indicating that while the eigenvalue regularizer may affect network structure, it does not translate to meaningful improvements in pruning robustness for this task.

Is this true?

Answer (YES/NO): NO